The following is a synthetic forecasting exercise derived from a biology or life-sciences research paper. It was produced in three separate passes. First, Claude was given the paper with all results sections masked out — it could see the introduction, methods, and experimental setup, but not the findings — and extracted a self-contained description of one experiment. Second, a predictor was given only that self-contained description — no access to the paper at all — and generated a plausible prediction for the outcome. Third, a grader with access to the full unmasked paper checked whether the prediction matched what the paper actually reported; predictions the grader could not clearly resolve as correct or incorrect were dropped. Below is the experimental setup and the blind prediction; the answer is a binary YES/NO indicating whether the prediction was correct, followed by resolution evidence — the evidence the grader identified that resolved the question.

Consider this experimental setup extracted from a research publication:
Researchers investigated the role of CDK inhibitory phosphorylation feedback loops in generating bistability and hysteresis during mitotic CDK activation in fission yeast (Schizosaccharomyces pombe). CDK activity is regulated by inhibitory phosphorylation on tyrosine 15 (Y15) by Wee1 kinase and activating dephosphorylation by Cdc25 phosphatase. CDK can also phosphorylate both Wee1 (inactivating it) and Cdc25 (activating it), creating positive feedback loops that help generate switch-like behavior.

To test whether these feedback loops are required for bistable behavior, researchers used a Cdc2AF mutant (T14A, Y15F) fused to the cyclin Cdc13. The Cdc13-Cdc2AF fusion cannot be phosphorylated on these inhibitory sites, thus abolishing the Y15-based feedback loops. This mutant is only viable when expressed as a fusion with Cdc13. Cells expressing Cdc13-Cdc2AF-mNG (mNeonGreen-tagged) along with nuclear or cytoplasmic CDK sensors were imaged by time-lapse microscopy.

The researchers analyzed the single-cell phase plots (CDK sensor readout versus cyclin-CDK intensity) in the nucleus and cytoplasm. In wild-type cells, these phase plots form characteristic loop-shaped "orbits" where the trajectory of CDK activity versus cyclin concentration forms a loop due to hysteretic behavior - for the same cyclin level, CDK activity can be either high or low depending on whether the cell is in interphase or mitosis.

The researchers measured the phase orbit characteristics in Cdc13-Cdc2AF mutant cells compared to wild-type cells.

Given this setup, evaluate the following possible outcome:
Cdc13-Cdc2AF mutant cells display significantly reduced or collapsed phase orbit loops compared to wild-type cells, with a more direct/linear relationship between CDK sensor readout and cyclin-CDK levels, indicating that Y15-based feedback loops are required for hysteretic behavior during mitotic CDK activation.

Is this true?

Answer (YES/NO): YES